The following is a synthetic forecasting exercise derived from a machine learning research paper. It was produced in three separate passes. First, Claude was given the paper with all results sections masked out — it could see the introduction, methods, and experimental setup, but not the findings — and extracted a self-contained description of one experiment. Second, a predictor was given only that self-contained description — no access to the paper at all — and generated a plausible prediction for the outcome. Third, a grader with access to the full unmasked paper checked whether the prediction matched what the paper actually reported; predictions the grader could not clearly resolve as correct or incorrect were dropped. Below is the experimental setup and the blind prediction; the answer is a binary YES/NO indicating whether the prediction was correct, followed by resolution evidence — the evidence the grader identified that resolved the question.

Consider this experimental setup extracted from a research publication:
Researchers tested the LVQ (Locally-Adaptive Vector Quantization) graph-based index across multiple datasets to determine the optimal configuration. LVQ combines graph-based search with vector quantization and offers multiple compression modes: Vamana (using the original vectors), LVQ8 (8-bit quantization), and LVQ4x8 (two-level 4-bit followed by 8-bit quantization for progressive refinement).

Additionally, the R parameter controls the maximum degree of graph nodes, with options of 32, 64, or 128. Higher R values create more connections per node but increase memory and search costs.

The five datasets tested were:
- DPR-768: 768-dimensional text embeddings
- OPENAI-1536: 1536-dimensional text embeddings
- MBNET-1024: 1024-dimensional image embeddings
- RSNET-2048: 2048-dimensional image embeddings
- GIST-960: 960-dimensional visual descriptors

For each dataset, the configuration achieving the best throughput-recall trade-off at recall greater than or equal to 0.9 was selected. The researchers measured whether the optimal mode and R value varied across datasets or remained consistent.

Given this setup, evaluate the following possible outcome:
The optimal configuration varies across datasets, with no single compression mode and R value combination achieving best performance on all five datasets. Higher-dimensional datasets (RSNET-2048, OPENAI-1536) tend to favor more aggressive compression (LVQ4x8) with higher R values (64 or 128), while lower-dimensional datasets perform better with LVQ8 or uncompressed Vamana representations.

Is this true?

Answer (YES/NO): NO